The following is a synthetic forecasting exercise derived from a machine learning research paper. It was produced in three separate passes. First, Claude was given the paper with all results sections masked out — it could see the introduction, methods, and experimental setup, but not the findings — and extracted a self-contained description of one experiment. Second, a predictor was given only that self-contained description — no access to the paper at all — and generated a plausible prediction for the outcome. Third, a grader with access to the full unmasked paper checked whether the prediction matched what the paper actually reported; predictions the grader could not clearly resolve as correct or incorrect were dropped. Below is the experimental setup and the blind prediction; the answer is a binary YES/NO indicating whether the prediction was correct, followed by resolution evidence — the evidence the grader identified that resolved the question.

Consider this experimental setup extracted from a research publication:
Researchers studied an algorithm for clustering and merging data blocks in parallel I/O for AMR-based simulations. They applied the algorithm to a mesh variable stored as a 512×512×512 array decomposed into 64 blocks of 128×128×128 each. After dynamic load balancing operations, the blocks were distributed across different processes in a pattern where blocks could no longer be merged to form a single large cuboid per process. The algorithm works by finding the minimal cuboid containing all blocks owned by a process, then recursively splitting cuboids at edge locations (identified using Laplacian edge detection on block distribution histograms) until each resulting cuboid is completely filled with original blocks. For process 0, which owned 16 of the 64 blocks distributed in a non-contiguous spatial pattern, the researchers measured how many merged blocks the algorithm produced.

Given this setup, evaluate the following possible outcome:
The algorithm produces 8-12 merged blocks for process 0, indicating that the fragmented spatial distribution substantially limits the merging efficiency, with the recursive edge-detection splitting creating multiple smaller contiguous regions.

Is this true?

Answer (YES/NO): NO